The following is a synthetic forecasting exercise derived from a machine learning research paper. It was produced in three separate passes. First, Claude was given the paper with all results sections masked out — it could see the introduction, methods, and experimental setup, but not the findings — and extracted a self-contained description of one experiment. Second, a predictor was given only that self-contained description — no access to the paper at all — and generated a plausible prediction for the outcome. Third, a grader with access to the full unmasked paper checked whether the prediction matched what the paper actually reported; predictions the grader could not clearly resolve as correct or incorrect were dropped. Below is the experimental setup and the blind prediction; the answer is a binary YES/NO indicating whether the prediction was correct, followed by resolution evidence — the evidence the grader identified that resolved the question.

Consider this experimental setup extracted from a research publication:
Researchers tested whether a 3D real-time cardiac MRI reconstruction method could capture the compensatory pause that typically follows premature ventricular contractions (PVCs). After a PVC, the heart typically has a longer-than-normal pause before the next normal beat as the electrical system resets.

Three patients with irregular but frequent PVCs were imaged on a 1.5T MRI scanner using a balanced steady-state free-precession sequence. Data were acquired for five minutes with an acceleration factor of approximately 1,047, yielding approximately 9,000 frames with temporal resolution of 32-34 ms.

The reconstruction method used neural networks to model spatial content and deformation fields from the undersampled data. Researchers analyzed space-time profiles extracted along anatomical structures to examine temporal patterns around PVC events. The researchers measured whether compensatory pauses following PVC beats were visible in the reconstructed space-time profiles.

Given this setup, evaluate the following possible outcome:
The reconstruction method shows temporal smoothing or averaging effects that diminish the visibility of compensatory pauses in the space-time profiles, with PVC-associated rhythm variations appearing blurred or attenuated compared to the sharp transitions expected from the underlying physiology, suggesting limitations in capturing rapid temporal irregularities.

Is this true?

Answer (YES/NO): NO